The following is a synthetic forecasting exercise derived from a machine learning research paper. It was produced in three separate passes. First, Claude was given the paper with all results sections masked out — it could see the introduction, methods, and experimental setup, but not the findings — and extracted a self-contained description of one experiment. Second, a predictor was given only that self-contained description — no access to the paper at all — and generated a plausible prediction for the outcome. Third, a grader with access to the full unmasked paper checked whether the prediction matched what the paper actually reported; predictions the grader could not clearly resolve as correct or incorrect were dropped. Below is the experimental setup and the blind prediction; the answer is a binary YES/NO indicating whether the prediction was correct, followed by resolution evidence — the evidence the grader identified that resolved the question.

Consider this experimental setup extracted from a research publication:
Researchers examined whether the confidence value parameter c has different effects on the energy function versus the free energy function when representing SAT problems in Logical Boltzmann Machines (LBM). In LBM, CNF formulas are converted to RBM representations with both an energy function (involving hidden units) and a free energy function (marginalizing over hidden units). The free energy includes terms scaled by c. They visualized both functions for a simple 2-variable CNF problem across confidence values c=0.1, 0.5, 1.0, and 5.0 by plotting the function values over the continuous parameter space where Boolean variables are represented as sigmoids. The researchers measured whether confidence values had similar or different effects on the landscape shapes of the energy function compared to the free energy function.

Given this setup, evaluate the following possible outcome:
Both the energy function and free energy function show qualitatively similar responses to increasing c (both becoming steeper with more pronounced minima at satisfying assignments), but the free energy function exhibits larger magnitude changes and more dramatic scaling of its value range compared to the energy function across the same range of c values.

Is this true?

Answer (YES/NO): NO